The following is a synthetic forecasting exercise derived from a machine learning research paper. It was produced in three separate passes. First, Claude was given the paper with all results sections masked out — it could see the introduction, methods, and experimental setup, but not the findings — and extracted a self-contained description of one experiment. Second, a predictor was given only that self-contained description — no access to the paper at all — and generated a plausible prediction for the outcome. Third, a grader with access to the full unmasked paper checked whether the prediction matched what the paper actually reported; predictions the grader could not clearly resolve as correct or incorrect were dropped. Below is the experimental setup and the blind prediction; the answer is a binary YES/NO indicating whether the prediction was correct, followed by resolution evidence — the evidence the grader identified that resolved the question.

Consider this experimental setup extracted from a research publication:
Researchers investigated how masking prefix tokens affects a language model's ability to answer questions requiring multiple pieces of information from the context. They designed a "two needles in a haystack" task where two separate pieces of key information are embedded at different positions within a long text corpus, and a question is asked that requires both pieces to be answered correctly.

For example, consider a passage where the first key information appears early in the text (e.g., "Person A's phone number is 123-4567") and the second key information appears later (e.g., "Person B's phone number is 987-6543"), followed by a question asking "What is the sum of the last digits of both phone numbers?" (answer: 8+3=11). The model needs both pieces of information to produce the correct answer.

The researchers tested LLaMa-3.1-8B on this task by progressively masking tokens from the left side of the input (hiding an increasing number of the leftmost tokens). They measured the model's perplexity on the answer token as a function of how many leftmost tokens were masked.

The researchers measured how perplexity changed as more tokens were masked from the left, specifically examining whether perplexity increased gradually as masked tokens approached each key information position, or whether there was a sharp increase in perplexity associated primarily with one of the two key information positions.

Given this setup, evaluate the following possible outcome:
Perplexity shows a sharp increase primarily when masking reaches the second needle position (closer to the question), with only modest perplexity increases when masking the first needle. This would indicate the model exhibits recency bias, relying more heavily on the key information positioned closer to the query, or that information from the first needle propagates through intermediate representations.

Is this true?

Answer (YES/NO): NO